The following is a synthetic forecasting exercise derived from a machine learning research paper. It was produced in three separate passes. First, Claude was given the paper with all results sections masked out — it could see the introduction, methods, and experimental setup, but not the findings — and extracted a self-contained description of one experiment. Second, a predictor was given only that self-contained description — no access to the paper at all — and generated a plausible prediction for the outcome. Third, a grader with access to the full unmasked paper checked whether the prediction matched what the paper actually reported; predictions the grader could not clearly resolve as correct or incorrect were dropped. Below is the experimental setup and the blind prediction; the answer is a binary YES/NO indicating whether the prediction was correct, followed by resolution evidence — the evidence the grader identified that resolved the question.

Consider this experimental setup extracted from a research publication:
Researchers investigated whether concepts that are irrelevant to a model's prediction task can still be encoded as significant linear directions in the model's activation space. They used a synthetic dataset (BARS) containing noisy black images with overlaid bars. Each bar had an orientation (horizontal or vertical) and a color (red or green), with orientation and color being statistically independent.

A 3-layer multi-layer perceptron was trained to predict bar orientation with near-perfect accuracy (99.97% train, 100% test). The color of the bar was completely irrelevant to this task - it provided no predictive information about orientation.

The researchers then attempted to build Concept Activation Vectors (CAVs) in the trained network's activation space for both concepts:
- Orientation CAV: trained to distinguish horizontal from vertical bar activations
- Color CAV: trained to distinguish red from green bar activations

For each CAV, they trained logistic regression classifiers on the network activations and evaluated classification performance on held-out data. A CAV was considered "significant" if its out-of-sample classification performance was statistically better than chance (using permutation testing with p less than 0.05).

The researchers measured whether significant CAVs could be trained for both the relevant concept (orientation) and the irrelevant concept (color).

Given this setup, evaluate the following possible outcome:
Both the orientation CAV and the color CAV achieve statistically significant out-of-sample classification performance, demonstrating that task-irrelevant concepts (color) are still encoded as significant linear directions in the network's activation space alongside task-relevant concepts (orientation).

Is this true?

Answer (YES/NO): YES